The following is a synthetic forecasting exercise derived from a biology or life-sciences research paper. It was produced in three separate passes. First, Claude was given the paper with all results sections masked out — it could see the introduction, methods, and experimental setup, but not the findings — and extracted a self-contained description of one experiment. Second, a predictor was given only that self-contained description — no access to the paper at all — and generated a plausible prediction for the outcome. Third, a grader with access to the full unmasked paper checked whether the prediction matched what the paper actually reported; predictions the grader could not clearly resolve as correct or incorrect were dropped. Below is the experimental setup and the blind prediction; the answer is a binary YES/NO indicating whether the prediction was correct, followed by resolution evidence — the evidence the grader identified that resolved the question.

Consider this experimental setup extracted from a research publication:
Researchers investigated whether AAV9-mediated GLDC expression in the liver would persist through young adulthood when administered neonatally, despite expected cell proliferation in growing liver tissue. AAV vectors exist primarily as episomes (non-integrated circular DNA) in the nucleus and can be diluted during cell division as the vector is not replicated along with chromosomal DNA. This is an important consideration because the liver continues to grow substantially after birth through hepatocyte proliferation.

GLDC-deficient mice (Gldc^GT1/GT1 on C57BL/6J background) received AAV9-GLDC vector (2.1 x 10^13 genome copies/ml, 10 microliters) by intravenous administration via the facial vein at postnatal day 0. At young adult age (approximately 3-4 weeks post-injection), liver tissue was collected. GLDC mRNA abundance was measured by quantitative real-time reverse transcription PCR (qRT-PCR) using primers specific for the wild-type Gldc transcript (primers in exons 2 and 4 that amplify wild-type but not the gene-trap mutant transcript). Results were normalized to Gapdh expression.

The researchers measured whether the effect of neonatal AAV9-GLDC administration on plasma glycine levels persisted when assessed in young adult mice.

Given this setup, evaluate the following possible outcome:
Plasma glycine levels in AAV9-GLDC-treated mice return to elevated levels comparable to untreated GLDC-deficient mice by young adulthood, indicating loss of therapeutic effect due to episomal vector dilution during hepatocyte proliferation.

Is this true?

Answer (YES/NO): NO